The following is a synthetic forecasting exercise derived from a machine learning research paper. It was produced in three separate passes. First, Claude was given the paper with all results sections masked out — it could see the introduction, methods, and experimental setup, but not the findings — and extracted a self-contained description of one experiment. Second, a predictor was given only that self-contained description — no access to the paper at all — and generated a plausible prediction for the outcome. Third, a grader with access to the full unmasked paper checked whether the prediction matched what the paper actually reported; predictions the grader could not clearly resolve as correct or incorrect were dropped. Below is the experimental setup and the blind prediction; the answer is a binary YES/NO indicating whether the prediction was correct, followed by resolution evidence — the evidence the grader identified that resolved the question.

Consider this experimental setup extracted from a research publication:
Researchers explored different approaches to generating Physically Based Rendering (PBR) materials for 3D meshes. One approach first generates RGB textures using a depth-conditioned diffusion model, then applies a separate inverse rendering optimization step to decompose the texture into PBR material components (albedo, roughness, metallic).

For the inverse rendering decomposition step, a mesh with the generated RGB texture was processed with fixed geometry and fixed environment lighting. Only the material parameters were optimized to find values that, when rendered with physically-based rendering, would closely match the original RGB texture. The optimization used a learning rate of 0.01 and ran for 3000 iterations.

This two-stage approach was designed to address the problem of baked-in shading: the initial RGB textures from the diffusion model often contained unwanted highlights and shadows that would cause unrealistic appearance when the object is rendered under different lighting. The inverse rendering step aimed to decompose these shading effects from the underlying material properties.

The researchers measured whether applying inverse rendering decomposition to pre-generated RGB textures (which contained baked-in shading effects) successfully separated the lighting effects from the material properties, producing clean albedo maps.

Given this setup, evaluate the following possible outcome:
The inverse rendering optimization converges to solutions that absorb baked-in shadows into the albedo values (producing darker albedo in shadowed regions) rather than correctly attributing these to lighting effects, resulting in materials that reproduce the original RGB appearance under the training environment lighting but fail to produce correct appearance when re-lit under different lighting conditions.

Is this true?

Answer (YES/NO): YES